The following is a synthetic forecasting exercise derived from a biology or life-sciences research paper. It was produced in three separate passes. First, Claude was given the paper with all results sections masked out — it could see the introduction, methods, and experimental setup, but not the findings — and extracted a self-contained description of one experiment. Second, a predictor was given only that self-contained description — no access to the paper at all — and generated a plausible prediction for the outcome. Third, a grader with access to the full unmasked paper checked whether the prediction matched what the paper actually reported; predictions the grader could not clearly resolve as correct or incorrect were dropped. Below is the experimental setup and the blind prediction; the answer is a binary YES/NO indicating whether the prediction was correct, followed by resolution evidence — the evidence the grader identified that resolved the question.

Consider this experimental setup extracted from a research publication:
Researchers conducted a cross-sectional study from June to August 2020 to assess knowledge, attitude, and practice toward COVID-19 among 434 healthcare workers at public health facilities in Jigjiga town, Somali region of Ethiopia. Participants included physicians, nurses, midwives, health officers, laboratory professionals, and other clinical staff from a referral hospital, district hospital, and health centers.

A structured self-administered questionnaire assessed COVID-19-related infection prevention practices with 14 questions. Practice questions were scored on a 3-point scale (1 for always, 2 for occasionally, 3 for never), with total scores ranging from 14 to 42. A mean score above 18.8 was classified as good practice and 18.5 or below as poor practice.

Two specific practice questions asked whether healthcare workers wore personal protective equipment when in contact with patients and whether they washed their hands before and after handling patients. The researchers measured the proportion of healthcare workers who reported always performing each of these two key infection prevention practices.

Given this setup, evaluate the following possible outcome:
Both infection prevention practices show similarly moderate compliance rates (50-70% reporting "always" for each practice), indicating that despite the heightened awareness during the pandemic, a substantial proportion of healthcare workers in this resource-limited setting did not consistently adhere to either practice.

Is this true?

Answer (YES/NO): NO